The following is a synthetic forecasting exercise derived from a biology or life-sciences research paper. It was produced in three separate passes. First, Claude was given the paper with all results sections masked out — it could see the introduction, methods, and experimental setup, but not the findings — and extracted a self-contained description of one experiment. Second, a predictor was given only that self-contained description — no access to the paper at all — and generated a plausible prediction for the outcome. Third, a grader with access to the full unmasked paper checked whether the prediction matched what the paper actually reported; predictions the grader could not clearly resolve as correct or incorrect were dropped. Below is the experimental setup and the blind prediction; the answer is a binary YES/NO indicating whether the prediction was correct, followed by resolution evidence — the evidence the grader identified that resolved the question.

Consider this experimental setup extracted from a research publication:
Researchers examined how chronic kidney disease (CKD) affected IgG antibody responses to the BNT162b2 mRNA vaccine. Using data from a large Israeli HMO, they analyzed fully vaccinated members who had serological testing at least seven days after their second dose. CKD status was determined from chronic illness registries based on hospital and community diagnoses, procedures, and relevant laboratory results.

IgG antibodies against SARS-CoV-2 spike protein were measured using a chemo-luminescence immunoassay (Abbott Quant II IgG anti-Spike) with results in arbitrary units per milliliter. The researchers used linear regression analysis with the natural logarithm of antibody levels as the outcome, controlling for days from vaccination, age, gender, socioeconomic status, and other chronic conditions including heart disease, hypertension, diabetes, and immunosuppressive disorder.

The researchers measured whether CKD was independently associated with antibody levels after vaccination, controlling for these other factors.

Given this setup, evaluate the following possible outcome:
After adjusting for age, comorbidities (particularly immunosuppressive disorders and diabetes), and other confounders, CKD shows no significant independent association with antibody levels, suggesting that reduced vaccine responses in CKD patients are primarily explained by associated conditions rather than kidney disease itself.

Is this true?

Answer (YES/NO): NO